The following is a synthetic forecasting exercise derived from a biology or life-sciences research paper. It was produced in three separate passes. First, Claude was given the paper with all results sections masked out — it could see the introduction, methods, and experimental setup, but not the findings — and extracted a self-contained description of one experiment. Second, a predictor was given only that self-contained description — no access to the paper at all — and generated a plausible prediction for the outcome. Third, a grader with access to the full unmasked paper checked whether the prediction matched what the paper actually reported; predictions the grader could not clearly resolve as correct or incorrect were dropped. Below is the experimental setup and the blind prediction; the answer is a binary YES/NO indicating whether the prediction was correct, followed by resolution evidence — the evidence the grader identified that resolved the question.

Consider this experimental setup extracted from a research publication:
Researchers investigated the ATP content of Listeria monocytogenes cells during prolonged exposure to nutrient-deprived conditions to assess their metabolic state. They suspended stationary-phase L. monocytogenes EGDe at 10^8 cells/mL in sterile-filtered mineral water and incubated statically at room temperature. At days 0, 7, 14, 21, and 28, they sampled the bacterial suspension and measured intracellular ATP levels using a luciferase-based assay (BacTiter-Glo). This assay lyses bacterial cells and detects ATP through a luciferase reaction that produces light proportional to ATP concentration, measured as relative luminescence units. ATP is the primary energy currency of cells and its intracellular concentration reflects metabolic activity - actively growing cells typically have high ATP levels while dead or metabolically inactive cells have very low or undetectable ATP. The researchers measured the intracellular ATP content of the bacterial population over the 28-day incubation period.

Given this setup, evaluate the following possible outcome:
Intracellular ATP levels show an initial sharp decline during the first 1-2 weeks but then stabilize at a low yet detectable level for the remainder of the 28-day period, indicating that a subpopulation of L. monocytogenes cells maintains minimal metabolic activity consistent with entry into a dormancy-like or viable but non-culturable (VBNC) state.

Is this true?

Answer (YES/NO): NO